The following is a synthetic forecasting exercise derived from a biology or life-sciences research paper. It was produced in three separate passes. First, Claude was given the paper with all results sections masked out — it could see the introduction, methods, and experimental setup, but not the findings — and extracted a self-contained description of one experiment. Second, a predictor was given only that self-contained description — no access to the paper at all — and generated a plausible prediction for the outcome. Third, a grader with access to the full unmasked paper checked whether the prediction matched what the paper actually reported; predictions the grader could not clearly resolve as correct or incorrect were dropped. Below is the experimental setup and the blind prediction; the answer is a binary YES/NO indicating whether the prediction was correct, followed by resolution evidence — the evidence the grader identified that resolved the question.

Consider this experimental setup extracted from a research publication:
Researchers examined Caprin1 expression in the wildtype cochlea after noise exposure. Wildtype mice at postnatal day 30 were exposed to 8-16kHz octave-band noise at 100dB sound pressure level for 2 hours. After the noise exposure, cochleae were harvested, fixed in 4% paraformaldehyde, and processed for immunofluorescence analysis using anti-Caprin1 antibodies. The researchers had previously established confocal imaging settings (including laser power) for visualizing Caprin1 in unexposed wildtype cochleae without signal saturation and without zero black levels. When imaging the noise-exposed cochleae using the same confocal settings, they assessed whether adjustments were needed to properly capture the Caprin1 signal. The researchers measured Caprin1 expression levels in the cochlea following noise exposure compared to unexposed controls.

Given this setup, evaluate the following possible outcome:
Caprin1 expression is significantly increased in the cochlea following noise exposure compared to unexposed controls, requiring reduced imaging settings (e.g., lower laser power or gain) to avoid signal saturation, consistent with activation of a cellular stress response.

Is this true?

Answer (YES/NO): YES